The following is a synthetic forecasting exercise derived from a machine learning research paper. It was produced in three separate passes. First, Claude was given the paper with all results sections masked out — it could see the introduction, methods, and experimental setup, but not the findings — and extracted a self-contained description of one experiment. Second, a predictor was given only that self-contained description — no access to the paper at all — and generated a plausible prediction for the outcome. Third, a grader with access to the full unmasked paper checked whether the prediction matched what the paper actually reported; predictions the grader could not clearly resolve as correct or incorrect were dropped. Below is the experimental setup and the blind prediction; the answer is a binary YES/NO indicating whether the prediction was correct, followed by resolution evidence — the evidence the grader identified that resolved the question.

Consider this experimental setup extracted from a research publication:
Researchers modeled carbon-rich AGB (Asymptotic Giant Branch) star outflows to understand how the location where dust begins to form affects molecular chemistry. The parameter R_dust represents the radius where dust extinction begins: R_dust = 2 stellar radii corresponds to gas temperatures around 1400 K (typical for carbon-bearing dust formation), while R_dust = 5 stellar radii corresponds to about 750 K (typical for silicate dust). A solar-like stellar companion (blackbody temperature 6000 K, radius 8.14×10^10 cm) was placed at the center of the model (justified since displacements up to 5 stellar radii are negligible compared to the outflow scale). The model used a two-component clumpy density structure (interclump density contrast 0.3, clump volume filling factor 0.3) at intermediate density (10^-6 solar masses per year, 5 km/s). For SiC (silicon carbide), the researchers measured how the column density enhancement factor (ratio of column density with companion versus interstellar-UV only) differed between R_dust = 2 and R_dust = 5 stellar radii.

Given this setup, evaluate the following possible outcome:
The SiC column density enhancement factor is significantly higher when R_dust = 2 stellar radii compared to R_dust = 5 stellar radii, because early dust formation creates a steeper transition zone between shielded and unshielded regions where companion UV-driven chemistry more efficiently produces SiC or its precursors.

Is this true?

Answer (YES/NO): YES